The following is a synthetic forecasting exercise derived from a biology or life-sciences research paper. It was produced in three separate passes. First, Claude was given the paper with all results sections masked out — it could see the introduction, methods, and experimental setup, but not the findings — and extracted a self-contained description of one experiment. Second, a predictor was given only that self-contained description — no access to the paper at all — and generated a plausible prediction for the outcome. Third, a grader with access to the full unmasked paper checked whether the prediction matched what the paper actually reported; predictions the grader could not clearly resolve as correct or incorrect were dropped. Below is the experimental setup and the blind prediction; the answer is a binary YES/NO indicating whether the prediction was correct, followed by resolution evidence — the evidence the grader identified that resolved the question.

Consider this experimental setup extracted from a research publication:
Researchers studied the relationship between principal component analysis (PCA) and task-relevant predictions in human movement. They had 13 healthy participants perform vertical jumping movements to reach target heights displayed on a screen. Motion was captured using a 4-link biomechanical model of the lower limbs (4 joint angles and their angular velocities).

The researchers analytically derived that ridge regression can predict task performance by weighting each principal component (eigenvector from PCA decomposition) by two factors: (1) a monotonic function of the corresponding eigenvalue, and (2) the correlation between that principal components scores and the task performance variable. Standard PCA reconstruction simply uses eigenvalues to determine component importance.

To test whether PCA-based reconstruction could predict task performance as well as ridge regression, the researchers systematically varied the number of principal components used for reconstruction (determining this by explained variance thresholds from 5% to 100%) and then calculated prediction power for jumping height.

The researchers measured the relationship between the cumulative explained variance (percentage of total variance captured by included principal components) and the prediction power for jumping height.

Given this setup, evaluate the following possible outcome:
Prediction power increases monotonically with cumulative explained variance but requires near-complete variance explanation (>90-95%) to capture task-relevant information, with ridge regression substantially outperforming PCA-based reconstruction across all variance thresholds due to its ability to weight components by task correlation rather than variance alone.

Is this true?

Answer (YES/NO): NO